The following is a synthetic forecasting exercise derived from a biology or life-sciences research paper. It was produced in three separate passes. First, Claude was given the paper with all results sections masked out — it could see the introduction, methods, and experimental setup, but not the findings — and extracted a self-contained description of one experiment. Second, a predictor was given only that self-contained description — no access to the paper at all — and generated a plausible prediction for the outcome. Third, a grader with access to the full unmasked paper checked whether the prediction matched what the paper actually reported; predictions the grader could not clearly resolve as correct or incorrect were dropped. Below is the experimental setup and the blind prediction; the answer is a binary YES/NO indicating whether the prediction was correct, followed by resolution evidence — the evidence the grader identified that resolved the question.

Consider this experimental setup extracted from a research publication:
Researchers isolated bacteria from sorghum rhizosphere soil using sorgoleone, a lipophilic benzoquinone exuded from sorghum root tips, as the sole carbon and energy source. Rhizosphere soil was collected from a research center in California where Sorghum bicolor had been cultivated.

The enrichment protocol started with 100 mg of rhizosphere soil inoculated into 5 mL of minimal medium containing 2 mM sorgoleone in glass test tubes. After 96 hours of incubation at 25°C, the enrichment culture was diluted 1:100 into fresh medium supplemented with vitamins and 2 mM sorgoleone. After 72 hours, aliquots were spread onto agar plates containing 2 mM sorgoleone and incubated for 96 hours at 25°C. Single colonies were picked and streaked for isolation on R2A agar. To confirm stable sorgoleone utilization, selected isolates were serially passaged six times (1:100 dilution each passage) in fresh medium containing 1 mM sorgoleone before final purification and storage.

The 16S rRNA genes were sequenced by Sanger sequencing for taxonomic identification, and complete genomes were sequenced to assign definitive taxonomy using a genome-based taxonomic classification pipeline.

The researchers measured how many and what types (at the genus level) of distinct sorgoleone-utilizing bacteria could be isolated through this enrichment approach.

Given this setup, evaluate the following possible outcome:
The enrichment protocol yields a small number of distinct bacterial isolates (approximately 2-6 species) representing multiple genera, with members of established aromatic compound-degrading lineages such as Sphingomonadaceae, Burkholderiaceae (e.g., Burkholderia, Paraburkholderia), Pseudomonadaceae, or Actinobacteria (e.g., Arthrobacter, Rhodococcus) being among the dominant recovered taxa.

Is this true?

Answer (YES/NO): YES